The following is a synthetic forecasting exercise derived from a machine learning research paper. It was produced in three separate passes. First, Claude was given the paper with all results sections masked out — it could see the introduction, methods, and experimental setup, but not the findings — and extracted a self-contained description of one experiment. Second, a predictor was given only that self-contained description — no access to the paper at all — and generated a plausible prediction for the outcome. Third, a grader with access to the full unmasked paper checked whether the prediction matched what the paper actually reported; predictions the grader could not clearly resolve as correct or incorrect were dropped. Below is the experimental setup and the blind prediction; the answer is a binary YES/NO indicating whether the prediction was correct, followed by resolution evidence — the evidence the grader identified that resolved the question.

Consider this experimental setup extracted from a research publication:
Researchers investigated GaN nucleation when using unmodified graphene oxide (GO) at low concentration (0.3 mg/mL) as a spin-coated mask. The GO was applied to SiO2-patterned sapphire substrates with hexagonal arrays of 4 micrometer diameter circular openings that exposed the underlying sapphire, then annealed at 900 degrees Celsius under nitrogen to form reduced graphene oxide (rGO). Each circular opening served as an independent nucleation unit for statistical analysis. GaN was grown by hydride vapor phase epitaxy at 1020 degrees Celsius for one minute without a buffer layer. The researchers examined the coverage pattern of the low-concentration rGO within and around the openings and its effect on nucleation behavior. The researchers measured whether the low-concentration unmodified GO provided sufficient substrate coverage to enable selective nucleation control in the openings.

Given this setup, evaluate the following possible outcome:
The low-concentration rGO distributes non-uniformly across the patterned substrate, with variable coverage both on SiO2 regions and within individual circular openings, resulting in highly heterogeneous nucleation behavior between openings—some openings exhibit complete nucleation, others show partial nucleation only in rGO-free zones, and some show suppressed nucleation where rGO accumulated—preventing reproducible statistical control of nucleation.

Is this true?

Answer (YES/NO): YES